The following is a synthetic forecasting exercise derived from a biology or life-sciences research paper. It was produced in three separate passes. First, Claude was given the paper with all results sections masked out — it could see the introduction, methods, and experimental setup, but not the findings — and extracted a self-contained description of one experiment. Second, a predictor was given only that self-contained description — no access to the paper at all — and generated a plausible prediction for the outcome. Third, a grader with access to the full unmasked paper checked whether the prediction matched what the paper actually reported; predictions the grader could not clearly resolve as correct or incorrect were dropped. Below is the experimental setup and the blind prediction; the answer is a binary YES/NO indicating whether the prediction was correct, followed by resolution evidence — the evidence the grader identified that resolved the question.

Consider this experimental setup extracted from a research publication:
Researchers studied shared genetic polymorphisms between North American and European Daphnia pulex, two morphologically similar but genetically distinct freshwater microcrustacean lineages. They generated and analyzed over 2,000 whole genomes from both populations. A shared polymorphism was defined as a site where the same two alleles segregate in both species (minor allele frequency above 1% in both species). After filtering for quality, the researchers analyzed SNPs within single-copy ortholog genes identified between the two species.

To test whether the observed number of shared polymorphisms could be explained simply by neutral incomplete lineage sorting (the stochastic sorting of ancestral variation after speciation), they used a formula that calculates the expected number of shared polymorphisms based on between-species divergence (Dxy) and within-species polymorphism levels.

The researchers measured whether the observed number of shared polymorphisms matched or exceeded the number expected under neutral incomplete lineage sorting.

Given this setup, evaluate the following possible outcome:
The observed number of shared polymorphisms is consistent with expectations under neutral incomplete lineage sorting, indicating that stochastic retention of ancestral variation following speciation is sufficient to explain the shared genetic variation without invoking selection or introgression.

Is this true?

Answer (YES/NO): NO